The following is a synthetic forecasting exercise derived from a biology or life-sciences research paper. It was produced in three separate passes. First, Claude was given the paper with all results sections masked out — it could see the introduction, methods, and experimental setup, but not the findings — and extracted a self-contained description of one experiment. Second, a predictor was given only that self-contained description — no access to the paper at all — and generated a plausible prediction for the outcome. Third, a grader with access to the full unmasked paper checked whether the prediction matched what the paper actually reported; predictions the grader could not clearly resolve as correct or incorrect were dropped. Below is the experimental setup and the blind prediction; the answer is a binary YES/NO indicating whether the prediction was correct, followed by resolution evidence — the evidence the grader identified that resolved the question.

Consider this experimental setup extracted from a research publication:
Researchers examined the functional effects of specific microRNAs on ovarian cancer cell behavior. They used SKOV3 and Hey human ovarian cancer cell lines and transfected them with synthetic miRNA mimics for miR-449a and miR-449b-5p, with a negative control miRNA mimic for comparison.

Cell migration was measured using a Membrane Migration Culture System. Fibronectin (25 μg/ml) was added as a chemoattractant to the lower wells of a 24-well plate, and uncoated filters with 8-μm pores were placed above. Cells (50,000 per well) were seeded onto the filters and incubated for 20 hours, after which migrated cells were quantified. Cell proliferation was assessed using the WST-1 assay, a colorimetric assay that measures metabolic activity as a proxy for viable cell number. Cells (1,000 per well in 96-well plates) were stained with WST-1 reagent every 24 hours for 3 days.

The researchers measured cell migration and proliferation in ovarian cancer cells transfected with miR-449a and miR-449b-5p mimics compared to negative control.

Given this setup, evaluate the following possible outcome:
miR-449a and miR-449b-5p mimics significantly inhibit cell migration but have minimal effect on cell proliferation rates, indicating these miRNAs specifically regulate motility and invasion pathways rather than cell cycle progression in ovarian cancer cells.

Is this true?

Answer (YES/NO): NO